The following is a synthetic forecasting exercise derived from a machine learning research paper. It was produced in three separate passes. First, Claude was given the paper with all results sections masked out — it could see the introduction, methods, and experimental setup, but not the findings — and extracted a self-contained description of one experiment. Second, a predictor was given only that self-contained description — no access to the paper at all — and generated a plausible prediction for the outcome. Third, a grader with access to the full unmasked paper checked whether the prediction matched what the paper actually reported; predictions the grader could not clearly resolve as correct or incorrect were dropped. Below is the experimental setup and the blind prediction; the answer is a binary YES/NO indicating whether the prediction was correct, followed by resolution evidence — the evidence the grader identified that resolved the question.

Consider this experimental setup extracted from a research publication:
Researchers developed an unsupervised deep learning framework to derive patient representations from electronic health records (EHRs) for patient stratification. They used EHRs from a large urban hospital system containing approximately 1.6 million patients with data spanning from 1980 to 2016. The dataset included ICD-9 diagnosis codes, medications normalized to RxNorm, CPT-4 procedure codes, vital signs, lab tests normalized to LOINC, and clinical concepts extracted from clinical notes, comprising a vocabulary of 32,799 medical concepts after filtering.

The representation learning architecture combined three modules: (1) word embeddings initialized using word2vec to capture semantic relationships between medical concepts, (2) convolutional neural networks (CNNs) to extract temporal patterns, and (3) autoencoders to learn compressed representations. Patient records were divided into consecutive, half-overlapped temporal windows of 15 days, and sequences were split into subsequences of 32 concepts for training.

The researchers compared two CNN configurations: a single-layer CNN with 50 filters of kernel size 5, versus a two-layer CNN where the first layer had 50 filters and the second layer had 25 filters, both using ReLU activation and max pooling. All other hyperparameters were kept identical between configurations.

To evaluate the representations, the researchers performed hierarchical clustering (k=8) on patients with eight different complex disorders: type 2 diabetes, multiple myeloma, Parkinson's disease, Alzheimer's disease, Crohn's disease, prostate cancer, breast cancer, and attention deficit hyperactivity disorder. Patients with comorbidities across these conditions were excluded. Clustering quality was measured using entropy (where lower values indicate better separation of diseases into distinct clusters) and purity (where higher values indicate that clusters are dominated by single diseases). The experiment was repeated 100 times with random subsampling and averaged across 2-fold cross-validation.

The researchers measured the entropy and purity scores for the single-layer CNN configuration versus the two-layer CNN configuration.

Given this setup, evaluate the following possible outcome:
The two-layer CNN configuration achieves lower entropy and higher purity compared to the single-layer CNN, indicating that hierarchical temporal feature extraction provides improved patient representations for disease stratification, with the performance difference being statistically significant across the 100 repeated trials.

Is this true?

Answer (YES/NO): NO